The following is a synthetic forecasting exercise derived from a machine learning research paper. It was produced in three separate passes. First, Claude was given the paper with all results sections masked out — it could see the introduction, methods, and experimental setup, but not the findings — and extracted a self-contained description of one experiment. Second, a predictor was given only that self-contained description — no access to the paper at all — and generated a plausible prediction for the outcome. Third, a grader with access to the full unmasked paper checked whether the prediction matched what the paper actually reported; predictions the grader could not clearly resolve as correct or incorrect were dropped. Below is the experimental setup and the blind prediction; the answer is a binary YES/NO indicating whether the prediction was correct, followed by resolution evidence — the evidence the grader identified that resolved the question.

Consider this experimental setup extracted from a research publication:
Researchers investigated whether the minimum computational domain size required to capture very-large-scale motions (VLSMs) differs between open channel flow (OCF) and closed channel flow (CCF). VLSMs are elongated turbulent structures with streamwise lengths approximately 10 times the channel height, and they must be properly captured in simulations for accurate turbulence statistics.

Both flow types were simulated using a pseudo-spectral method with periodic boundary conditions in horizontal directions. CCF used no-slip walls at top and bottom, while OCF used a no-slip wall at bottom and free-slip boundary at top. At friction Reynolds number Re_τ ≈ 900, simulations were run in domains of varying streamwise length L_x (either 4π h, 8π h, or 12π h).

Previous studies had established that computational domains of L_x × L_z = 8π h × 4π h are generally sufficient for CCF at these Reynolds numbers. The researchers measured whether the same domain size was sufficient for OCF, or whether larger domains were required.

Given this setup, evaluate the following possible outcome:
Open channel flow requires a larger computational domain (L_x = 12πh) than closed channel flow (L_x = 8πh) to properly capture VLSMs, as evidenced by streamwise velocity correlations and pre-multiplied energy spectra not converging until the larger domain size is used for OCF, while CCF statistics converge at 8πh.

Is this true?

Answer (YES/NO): YES